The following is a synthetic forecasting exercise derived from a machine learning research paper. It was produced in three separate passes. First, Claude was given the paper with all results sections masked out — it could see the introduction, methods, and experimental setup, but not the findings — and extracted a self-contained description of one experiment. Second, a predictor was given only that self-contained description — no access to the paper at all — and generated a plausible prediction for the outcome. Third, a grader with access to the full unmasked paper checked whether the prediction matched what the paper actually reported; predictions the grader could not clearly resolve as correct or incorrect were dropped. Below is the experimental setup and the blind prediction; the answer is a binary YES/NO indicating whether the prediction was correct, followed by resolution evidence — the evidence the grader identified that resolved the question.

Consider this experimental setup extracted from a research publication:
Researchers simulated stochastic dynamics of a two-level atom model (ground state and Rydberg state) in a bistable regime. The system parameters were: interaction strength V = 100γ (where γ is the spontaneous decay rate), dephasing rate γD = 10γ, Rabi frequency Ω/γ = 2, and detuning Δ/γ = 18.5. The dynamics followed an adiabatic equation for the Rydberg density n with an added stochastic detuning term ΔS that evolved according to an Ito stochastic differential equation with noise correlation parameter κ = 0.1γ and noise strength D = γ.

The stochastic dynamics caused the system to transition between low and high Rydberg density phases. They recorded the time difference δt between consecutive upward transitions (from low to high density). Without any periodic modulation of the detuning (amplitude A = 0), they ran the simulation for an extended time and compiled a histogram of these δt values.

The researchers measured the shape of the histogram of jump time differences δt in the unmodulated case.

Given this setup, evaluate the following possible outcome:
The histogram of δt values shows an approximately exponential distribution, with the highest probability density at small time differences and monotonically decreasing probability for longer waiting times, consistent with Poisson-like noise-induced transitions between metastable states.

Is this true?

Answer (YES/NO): NO